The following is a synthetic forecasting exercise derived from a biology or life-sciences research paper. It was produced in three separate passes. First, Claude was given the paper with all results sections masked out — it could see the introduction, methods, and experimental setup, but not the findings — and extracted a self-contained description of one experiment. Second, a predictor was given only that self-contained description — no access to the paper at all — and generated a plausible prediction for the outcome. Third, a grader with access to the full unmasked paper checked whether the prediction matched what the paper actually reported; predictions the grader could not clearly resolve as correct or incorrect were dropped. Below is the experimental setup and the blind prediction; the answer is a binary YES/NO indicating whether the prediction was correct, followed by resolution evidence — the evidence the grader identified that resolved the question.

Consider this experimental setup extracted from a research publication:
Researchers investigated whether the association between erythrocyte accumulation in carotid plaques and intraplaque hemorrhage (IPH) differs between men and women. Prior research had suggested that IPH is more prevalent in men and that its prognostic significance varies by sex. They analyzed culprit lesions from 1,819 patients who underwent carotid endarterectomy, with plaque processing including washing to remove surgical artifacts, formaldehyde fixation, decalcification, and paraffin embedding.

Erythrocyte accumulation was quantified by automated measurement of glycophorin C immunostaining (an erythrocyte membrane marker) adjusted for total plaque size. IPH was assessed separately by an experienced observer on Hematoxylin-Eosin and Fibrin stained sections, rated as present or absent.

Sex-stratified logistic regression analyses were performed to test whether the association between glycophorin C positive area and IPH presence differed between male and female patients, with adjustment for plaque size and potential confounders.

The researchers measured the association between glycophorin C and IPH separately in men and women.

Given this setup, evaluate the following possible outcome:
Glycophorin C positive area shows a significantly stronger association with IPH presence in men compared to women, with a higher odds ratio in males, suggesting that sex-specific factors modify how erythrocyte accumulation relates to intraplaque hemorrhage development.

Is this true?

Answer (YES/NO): YES